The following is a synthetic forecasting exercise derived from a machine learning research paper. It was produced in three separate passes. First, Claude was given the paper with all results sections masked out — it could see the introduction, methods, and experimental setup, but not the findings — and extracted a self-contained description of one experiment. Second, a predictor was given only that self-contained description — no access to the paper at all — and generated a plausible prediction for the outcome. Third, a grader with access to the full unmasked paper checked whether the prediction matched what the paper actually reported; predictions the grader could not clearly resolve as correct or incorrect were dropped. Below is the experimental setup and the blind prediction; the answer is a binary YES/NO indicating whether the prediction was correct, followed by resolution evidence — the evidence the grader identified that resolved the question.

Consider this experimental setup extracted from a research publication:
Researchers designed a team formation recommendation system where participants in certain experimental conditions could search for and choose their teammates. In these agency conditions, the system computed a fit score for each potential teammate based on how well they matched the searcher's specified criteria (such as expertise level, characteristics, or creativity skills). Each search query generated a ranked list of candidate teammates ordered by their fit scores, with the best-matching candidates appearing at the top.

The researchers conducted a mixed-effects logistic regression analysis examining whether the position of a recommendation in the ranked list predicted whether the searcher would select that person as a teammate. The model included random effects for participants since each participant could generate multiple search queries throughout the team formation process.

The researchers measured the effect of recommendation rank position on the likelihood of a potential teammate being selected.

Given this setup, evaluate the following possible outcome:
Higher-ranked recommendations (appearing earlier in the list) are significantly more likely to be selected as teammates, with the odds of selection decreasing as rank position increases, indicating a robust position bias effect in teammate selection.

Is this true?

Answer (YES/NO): YES